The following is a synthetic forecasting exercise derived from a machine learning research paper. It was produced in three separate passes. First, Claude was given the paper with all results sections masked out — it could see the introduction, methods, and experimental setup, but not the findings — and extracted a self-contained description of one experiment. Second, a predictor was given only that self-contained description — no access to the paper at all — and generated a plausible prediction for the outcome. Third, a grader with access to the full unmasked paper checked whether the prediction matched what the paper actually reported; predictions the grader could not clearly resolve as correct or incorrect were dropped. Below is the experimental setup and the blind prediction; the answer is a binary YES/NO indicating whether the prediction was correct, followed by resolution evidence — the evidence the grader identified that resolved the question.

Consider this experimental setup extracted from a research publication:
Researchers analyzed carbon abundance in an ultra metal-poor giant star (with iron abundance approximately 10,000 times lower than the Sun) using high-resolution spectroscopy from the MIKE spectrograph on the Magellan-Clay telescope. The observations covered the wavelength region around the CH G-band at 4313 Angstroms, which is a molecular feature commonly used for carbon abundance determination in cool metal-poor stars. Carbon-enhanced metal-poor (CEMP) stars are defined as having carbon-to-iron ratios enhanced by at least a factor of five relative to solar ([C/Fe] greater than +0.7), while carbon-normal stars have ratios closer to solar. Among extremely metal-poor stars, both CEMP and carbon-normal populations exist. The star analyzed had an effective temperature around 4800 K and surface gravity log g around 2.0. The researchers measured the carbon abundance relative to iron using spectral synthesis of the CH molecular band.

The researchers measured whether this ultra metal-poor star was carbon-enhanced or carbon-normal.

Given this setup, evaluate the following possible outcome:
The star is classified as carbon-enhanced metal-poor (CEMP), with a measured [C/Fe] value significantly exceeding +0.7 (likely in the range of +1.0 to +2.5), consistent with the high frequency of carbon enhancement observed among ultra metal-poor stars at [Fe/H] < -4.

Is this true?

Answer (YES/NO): NO